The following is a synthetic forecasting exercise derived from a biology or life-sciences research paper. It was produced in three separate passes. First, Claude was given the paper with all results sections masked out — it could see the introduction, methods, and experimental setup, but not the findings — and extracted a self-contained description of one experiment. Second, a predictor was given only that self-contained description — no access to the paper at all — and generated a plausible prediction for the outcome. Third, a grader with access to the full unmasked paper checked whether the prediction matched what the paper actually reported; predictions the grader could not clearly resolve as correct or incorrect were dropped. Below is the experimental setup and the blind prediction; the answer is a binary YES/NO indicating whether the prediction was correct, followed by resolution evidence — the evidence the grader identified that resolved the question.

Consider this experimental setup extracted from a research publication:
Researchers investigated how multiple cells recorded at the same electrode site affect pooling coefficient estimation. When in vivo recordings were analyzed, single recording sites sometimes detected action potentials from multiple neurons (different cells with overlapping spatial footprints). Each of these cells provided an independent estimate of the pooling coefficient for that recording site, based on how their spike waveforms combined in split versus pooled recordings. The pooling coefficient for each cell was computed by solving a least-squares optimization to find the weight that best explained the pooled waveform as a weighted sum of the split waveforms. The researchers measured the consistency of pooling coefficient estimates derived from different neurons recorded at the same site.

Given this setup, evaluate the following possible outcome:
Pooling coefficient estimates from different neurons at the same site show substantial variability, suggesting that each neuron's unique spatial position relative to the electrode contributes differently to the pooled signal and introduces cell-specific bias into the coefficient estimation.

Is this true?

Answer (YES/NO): NO